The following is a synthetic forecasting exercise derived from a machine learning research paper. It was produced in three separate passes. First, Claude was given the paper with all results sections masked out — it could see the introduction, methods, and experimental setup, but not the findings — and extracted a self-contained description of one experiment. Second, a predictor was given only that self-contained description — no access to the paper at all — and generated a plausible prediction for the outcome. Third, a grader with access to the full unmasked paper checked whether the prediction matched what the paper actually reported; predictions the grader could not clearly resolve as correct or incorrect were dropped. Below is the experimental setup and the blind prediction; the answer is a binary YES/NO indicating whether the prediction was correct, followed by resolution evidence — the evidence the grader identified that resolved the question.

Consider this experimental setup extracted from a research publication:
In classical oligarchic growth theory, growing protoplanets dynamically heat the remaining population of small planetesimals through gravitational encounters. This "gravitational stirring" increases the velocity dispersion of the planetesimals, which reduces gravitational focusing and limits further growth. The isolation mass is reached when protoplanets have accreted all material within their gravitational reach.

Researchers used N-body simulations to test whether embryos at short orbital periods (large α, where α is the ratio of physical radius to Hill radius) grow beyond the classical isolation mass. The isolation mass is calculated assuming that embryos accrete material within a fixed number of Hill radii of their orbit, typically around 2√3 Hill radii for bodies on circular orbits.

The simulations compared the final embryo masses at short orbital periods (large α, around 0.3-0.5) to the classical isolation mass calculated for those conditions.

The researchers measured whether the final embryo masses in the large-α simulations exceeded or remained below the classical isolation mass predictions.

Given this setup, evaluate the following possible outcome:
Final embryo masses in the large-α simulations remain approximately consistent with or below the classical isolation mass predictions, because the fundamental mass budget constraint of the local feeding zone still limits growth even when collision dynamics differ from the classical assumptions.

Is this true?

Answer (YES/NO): NO